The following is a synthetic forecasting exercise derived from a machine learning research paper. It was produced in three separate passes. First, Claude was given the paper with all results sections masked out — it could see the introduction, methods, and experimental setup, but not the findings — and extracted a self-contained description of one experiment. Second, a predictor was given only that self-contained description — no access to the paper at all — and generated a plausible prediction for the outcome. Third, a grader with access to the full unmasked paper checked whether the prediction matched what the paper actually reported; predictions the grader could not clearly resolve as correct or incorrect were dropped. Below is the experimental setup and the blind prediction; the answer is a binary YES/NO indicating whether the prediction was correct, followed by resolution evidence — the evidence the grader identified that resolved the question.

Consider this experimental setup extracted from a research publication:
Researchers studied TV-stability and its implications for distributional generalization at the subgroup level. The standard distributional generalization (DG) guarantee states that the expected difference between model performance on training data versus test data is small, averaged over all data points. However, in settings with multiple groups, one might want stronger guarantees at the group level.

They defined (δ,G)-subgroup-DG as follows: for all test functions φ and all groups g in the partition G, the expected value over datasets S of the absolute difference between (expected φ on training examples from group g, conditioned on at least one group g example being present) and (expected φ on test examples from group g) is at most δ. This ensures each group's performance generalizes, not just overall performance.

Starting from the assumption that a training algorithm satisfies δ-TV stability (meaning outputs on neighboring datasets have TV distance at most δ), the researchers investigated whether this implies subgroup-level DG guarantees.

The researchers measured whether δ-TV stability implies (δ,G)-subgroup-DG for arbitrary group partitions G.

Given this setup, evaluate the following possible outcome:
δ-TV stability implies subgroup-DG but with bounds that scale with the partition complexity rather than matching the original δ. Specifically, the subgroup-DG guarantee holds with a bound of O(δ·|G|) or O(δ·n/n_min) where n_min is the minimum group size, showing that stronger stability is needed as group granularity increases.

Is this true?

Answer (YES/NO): NO